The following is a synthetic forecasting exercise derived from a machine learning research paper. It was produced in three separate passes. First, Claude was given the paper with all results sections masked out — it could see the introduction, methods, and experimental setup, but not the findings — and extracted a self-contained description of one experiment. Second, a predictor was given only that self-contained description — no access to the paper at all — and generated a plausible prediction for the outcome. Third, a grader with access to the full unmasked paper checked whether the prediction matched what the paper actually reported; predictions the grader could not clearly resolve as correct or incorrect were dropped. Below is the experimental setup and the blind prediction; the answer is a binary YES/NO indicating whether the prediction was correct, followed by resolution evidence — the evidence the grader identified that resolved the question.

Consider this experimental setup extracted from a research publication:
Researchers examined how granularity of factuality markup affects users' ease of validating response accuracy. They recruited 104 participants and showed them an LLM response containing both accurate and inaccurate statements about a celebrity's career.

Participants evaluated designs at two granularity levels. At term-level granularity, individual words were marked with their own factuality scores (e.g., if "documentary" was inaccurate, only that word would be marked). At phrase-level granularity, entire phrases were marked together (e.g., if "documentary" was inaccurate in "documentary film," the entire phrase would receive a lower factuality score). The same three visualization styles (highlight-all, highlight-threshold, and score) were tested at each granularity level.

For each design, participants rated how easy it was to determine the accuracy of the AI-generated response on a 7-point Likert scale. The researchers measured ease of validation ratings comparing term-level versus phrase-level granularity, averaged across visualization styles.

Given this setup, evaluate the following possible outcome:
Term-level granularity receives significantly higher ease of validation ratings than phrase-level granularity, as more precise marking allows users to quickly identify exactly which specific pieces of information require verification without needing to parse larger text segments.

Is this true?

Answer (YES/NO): NO